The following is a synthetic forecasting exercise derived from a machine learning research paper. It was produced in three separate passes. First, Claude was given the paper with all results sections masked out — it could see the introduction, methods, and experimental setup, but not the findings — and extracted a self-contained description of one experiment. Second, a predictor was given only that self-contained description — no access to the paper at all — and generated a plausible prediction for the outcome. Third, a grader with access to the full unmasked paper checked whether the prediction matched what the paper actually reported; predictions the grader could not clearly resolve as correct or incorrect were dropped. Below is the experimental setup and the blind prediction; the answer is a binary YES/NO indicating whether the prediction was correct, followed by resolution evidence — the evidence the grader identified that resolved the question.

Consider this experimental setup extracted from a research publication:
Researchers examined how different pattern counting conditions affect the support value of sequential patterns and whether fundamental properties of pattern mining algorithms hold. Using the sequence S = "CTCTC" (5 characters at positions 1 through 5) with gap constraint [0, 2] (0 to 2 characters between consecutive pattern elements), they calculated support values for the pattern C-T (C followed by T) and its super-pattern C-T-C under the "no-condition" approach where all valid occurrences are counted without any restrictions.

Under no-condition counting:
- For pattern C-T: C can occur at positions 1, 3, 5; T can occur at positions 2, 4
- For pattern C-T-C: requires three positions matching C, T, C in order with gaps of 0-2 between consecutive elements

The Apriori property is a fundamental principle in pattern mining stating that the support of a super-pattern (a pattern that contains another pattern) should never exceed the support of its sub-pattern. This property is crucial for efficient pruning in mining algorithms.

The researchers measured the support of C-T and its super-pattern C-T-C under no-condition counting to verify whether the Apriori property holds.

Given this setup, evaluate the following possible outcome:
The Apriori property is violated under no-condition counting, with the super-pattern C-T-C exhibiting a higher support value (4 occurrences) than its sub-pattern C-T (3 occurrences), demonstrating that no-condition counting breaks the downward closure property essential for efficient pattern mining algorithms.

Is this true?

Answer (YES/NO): YES